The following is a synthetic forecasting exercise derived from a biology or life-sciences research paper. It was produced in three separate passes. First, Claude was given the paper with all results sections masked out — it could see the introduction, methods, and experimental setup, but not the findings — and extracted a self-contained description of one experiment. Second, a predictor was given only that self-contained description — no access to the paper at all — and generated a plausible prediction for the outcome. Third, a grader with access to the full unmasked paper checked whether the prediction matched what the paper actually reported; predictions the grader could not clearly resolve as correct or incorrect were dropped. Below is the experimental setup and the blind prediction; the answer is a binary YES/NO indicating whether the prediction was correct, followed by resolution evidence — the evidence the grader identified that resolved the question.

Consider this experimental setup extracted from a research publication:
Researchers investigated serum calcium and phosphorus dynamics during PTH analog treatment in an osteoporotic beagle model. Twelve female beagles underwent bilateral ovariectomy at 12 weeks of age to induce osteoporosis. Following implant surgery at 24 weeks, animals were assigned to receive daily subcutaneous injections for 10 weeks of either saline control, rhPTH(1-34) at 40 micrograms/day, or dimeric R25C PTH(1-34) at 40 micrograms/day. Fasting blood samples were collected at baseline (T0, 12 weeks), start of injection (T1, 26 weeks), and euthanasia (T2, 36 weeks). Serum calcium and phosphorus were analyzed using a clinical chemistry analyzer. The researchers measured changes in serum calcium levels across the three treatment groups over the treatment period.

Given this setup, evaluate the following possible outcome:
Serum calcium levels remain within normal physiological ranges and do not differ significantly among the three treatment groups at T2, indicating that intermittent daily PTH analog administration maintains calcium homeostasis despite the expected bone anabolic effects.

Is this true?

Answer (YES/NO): NO